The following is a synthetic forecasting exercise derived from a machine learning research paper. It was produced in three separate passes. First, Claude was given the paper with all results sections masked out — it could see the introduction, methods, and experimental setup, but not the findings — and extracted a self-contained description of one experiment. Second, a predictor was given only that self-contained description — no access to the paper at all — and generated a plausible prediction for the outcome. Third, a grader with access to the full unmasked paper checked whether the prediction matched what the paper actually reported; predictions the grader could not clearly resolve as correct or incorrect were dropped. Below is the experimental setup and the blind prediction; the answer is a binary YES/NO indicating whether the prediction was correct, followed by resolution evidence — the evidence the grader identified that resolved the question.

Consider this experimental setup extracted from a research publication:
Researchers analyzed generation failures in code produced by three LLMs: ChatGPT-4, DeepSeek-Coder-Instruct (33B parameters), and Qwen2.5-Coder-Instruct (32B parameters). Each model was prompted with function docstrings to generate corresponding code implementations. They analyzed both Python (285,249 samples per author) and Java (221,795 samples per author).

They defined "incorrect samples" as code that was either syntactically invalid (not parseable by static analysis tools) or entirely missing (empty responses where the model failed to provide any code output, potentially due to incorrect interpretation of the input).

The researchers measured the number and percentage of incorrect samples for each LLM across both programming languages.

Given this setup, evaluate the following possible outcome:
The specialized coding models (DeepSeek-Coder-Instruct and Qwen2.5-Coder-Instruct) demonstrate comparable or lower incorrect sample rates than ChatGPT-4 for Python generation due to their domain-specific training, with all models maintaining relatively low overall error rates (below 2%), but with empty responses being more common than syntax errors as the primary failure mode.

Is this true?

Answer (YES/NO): NO